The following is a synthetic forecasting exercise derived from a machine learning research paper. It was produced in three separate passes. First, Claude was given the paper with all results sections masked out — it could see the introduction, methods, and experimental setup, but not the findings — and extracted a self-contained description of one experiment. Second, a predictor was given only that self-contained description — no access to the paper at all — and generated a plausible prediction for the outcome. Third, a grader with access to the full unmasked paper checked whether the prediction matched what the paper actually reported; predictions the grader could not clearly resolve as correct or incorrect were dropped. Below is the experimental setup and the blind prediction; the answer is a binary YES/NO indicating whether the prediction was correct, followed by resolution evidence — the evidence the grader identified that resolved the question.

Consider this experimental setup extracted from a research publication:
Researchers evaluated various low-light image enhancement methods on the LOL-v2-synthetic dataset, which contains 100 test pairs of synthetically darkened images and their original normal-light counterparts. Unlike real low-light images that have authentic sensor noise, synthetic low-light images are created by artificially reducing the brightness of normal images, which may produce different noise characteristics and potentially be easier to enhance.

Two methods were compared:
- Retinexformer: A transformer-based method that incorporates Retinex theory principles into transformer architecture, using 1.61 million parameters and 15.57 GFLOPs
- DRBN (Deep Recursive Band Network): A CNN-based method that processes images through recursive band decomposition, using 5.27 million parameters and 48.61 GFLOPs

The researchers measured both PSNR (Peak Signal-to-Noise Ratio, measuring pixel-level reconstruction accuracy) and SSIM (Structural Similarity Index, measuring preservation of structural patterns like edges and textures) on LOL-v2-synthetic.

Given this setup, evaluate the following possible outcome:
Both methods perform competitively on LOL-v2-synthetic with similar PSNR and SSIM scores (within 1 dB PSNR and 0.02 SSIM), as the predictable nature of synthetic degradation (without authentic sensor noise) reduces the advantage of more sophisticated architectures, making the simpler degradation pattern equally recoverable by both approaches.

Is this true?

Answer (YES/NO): NO